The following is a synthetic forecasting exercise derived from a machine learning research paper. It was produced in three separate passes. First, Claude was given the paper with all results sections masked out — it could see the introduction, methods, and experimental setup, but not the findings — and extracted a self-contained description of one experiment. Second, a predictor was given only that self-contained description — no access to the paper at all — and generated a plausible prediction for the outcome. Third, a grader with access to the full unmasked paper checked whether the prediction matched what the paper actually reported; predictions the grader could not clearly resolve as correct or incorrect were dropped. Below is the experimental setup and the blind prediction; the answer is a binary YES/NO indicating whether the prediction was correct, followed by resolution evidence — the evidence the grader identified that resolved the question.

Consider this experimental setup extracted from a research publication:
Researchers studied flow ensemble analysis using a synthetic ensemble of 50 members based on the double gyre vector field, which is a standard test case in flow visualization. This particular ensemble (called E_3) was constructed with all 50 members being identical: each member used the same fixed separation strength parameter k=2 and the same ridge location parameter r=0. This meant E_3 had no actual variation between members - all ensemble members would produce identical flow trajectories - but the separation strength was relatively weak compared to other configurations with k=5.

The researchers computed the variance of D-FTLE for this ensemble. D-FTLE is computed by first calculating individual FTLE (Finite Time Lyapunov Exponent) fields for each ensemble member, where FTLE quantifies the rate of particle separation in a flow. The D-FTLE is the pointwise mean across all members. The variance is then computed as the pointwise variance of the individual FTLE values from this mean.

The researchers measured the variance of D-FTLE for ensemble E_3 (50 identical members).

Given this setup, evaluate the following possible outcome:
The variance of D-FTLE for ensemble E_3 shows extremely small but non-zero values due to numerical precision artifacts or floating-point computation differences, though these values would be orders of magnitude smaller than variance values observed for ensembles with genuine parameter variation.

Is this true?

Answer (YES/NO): NO